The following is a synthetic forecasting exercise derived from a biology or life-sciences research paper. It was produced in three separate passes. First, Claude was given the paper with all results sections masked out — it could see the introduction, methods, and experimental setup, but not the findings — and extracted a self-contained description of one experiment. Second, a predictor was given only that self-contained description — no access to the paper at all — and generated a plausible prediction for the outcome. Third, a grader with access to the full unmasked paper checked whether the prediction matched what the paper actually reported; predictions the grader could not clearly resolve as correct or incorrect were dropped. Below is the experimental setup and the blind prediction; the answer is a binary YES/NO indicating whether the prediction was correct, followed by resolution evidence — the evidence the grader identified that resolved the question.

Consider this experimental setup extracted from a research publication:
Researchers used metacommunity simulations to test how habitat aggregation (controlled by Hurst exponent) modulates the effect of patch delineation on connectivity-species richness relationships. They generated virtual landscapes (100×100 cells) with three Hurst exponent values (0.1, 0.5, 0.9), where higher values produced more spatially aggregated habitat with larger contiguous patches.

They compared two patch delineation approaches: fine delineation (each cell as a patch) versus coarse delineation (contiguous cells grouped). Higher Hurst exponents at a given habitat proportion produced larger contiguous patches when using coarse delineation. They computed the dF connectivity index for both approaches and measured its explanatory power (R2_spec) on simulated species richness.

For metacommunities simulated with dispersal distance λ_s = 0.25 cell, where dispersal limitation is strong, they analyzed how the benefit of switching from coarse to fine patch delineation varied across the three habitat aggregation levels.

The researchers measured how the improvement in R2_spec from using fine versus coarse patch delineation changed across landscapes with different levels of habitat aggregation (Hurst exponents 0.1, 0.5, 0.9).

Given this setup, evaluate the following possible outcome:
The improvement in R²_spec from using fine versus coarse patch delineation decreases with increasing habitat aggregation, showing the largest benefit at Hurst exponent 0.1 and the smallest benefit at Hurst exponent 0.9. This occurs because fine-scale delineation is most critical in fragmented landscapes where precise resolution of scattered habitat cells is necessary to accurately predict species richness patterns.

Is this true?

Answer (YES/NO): NO